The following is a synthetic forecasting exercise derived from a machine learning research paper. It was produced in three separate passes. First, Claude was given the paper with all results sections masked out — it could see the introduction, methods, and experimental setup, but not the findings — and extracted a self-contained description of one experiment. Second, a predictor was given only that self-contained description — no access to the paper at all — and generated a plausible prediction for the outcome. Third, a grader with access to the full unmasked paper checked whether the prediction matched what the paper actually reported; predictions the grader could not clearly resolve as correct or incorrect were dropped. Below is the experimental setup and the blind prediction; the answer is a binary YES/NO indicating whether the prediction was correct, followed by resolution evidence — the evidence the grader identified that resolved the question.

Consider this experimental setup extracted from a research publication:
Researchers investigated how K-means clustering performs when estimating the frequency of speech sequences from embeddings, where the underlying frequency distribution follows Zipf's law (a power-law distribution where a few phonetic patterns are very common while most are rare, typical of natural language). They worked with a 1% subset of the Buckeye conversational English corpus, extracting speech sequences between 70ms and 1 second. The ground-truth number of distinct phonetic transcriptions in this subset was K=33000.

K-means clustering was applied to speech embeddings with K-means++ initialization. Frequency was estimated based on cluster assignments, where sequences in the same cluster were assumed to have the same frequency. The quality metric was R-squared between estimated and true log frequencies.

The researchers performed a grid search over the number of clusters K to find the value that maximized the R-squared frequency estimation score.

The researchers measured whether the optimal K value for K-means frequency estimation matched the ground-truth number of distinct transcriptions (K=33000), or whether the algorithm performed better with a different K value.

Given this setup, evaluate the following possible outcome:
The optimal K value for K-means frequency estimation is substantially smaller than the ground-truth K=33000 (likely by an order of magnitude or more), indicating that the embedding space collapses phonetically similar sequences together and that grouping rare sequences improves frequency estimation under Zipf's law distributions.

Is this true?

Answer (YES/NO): NO